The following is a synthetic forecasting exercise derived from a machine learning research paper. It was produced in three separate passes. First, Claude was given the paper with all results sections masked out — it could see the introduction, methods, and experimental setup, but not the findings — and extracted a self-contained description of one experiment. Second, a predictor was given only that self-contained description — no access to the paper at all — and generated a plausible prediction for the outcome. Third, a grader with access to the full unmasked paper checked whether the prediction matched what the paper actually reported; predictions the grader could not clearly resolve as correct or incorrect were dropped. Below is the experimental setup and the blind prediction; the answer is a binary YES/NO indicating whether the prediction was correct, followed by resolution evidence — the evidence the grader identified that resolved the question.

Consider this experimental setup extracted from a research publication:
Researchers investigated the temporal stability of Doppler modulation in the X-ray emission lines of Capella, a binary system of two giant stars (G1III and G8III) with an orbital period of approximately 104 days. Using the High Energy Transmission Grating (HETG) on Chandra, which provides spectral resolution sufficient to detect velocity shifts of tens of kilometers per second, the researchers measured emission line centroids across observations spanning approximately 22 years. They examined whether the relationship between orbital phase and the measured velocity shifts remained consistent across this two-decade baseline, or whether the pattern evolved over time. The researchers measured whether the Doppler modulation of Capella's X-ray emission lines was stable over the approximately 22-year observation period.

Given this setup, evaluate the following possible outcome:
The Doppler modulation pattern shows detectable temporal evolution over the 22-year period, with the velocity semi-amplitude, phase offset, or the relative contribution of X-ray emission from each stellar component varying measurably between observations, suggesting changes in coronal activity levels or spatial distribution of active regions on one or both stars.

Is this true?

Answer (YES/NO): NO